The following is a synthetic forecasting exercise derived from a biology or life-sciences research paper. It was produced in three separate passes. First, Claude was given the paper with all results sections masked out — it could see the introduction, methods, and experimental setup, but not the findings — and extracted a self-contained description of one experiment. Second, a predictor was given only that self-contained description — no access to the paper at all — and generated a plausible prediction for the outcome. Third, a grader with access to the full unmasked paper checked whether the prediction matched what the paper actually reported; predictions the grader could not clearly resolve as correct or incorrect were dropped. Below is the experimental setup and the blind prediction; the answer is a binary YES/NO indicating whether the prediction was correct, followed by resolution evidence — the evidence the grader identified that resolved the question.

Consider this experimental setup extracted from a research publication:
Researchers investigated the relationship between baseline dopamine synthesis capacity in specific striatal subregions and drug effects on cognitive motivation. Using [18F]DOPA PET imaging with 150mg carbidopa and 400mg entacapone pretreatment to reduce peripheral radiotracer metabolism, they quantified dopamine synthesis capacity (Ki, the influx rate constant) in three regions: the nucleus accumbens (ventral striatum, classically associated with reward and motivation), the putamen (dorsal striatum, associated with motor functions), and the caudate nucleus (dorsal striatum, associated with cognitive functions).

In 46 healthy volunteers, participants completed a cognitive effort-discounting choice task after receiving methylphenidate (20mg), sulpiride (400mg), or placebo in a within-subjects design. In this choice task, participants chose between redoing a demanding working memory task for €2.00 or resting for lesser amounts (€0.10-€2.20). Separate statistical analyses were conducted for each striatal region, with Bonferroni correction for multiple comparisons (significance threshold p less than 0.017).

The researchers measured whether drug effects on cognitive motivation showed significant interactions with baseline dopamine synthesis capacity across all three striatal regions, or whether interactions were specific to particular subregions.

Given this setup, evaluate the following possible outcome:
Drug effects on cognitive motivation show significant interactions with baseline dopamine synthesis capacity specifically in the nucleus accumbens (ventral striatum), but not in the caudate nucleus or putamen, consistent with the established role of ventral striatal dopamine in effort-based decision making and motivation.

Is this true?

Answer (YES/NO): YES